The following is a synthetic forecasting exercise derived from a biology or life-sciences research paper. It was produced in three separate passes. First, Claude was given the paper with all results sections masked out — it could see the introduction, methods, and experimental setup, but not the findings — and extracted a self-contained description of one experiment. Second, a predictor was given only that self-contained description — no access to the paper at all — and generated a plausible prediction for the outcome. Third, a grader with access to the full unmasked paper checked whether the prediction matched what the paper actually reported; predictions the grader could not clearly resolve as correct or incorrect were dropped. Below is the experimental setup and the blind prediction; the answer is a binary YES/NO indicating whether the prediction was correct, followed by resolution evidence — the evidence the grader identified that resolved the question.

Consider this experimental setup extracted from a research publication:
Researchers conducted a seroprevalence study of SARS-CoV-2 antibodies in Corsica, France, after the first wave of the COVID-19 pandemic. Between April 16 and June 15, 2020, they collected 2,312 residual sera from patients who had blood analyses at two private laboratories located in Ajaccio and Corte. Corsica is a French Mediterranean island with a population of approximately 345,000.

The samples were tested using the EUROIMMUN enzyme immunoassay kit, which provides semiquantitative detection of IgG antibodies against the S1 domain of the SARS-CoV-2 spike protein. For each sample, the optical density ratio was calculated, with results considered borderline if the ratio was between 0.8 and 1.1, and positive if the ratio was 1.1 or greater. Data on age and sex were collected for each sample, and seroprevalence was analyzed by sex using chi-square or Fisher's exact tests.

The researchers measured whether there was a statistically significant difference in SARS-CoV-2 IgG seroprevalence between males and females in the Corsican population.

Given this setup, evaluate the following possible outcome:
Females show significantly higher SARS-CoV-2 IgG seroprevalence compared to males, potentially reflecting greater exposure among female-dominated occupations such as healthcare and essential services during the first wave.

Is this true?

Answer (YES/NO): NO